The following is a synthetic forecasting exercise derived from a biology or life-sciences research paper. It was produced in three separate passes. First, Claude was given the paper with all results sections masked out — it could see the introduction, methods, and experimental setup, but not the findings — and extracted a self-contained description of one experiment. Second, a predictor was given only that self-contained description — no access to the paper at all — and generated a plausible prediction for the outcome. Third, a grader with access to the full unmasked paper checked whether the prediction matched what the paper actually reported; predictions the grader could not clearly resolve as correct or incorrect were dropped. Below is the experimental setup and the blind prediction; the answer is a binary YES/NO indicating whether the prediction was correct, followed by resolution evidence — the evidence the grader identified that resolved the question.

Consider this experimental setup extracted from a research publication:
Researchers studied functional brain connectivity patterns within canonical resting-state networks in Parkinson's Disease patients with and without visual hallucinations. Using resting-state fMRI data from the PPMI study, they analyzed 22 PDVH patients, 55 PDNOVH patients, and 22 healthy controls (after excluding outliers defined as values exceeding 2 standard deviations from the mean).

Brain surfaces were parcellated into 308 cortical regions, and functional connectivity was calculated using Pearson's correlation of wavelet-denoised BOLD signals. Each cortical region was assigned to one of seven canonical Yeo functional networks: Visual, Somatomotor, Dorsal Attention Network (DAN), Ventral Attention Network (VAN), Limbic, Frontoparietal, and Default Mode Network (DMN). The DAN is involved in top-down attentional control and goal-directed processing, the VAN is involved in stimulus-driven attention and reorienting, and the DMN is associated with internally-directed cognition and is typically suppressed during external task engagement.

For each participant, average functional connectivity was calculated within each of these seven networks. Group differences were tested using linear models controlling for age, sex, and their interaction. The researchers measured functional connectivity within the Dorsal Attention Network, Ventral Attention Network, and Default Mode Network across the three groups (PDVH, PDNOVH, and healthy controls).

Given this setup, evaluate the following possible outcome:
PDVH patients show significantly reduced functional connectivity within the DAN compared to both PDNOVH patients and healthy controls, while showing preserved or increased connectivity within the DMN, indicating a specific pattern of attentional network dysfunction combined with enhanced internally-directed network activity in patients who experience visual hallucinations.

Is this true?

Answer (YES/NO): NO